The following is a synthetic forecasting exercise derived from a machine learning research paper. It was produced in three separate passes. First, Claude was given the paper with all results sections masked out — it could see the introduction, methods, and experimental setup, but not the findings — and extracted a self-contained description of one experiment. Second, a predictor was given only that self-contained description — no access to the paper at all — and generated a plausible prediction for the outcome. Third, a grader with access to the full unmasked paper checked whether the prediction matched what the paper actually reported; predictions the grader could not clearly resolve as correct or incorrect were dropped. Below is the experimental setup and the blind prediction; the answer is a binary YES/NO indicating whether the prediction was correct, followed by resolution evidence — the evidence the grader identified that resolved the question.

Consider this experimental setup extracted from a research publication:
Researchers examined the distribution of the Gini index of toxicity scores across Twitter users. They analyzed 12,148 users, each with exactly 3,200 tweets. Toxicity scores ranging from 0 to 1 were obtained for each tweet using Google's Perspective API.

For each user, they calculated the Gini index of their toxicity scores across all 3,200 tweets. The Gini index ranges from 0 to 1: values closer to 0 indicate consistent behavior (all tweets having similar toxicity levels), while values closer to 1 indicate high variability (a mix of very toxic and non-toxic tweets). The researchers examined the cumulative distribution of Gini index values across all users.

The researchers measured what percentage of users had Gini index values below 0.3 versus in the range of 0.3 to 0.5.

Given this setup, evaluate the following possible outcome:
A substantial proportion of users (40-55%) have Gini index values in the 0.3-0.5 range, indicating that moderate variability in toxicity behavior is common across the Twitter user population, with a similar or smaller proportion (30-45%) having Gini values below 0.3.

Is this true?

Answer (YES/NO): NO